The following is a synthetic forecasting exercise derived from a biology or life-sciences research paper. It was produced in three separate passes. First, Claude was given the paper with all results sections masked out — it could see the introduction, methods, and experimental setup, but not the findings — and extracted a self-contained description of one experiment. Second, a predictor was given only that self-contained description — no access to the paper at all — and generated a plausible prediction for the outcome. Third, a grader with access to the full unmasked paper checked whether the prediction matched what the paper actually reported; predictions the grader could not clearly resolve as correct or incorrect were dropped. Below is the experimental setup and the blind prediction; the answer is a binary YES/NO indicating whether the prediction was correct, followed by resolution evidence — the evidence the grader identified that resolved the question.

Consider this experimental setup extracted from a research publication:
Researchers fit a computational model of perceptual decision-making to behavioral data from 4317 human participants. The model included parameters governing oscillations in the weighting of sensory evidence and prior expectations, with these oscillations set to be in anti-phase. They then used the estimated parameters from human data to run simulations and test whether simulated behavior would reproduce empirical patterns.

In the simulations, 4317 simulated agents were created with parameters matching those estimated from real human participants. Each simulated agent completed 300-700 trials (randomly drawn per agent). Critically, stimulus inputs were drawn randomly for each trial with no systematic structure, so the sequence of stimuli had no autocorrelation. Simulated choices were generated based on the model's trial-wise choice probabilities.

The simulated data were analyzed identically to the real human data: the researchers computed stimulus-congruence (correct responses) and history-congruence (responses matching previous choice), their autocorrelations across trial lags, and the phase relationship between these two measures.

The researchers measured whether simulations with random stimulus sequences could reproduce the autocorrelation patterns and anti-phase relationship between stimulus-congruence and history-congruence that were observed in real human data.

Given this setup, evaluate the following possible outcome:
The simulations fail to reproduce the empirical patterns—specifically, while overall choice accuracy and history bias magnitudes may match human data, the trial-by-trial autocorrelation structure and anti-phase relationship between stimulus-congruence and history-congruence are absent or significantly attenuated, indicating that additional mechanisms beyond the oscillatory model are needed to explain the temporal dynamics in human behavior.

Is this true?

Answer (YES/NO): NO